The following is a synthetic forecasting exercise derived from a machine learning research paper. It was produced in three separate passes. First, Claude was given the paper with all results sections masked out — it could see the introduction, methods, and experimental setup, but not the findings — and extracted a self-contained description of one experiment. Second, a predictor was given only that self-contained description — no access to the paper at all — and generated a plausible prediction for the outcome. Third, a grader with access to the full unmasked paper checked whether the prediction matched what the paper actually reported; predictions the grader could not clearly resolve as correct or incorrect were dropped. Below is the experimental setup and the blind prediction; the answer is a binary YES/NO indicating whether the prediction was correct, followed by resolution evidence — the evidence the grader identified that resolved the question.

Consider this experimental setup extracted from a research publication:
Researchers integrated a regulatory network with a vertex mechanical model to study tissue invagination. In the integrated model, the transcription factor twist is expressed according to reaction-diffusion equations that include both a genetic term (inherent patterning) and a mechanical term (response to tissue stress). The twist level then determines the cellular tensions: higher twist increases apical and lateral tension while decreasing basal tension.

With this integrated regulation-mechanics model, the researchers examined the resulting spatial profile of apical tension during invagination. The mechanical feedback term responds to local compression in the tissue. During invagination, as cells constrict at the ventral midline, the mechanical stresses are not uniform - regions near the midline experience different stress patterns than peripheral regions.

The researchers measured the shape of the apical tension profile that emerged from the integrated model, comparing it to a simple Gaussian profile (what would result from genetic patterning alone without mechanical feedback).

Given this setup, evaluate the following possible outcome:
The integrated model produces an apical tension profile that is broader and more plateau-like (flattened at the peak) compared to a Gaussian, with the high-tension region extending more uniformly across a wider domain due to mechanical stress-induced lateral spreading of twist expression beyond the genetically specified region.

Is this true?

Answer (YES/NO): NO